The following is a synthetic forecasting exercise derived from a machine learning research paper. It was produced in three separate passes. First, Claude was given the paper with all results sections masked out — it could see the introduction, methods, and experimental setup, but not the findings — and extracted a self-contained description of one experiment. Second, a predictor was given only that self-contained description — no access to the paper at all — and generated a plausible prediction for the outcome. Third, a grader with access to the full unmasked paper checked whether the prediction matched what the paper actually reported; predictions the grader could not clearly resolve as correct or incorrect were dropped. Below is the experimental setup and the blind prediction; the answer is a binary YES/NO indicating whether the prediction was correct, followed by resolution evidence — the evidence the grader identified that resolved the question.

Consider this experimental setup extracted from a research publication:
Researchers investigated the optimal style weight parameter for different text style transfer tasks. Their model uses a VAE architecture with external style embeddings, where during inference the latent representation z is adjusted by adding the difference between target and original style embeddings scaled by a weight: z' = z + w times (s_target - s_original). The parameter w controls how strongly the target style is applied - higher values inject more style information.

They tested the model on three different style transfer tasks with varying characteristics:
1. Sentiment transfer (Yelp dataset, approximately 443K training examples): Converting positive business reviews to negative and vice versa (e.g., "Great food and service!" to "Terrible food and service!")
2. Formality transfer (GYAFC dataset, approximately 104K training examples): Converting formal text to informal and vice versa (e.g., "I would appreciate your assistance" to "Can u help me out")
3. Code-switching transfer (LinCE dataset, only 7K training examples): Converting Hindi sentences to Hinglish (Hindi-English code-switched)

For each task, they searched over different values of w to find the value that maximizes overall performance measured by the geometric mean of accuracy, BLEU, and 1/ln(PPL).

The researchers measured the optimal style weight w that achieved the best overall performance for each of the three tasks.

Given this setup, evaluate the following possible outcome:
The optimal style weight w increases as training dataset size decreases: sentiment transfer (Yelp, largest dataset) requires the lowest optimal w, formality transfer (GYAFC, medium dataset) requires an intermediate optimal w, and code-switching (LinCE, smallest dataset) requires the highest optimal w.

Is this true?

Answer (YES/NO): NO